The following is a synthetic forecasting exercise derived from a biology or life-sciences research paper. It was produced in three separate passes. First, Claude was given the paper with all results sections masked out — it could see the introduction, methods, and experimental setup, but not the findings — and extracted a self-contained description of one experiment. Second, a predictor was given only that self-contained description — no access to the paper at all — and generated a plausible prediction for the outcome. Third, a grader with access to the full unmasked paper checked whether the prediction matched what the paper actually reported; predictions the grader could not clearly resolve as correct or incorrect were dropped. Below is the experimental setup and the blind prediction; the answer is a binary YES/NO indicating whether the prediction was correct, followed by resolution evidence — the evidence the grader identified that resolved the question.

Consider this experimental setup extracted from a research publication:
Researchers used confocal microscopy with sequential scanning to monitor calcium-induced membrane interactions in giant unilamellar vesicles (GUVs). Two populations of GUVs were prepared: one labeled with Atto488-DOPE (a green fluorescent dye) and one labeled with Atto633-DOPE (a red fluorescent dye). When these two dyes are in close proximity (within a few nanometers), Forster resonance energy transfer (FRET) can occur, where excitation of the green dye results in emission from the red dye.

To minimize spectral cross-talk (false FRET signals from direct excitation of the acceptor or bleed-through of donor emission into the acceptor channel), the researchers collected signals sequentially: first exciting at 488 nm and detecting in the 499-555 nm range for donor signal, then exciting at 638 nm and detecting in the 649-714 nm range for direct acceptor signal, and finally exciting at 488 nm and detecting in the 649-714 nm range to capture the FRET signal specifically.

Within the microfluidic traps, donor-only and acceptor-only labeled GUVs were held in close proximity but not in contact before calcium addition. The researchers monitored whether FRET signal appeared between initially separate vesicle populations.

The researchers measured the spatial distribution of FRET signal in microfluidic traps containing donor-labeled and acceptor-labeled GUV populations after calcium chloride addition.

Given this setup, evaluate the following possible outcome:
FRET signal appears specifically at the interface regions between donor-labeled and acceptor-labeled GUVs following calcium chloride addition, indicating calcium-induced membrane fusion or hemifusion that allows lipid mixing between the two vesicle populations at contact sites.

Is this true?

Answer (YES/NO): YES